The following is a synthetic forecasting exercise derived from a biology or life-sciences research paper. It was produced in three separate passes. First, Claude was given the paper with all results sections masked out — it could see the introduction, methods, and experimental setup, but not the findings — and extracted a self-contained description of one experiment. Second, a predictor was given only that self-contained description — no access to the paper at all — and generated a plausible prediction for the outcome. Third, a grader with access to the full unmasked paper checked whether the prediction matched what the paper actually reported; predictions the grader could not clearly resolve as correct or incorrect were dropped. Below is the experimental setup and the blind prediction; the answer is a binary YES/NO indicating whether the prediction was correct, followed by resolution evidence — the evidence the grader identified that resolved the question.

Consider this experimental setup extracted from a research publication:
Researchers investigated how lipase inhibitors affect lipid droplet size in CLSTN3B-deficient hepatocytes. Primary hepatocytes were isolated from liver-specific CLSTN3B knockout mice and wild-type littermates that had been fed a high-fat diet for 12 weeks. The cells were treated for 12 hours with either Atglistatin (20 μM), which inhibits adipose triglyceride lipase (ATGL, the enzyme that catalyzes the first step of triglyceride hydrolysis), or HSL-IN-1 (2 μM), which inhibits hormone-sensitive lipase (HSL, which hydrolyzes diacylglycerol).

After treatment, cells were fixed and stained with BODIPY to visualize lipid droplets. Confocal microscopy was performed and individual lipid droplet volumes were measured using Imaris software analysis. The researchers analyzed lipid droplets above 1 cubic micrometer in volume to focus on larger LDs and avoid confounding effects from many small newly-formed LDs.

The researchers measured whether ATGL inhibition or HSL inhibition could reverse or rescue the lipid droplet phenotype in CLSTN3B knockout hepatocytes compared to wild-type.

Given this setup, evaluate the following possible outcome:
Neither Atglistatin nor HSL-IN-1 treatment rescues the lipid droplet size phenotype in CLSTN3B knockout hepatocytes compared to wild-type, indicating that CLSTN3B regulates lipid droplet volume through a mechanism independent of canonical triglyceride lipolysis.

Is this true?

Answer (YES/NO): NO